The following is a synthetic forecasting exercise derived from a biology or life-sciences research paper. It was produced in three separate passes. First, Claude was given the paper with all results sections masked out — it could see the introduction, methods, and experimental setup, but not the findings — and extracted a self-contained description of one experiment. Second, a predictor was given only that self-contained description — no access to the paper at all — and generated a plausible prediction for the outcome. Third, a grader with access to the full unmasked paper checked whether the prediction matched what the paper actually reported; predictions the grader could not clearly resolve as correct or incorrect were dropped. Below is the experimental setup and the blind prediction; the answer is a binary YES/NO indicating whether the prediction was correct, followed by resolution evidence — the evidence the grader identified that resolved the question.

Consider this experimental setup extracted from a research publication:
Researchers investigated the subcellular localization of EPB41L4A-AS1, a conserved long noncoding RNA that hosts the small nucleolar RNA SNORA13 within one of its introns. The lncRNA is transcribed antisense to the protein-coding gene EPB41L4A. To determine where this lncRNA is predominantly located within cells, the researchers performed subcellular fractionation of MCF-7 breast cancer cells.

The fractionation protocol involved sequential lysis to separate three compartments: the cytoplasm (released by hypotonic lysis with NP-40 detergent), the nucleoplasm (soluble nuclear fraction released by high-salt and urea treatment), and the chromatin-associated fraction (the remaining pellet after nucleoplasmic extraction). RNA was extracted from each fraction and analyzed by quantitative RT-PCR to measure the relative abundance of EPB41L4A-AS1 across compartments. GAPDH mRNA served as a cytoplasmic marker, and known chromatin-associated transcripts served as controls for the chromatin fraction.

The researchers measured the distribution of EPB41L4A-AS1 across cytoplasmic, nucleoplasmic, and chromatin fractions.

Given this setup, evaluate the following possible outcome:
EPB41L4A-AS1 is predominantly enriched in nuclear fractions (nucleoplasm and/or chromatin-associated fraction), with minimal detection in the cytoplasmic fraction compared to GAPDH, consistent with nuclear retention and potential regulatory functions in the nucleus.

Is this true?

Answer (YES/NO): NO